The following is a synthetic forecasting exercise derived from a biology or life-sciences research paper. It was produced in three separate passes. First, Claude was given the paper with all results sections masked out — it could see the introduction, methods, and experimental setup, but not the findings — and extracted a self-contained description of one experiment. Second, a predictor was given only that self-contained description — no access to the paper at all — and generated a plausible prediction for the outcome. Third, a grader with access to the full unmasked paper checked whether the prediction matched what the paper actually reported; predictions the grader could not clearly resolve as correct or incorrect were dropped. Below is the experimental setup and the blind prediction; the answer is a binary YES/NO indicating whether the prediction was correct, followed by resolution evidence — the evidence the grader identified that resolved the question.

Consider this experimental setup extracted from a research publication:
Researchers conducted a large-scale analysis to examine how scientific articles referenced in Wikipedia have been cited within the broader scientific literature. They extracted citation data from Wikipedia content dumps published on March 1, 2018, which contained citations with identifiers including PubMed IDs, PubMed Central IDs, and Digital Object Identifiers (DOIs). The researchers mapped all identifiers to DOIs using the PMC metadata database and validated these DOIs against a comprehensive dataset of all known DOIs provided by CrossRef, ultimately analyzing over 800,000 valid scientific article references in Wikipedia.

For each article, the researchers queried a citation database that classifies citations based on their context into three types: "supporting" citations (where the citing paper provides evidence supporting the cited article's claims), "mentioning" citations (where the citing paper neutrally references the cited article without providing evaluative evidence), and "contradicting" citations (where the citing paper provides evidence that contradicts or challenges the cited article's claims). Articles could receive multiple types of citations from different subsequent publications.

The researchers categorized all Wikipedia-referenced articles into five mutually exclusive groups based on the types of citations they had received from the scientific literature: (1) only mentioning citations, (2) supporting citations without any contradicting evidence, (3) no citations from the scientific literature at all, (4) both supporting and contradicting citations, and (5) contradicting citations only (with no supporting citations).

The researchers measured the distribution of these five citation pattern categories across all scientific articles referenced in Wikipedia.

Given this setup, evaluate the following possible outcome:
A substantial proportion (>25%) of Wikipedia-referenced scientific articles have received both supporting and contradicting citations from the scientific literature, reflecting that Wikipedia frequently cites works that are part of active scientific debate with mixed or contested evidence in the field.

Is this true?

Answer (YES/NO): NO